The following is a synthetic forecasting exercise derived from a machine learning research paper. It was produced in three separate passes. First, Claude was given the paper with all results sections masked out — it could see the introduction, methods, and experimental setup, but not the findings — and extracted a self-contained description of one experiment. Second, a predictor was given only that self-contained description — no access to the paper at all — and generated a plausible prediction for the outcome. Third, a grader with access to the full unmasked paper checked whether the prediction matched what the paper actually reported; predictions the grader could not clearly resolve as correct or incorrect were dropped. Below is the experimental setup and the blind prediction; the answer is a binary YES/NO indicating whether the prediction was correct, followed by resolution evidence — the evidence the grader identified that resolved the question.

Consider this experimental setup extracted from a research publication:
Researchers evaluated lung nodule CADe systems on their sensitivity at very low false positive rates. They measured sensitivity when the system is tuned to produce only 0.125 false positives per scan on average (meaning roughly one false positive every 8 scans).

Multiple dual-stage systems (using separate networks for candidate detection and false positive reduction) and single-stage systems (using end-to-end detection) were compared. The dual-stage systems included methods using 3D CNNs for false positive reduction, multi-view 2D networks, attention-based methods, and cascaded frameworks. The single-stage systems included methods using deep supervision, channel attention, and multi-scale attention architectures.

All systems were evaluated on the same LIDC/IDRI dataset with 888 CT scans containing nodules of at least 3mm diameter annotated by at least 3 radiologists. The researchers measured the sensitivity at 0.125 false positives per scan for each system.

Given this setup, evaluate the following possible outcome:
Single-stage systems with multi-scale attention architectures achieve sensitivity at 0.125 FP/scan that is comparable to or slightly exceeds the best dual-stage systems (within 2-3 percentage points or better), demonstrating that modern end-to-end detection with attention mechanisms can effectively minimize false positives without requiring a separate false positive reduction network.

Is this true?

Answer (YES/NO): YES